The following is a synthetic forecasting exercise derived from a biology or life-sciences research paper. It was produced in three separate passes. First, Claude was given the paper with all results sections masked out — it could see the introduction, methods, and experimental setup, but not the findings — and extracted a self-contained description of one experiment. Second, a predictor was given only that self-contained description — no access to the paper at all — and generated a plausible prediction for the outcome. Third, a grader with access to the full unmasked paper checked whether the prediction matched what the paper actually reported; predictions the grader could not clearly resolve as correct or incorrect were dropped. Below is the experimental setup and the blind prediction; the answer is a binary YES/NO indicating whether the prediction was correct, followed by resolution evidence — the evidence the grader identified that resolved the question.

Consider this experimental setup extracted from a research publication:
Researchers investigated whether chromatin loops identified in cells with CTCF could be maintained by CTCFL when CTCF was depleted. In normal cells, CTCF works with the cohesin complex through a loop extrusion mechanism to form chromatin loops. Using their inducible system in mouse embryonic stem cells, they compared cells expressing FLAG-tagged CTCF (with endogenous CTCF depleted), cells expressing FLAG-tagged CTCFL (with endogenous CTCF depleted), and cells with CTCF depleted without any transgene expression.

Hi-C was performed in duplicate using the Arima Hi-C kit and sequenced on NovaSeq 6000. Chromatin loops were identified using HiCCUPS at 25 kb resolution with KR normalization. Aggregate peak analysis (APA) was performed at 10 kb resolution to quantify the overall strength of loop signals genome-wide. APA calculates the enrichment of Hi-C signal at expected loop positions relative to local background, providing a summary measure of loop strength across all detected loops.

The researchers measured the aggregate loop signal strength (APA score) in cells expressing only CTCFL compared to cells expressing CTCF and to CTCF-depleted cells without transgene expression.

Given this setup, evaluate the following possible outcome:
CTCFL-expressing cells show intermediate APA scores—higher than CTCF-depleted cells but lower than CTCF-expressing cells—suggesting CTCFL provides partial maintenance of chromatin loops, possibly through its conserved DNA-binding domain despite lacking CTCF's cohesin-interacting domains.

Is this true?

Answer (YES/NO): NO